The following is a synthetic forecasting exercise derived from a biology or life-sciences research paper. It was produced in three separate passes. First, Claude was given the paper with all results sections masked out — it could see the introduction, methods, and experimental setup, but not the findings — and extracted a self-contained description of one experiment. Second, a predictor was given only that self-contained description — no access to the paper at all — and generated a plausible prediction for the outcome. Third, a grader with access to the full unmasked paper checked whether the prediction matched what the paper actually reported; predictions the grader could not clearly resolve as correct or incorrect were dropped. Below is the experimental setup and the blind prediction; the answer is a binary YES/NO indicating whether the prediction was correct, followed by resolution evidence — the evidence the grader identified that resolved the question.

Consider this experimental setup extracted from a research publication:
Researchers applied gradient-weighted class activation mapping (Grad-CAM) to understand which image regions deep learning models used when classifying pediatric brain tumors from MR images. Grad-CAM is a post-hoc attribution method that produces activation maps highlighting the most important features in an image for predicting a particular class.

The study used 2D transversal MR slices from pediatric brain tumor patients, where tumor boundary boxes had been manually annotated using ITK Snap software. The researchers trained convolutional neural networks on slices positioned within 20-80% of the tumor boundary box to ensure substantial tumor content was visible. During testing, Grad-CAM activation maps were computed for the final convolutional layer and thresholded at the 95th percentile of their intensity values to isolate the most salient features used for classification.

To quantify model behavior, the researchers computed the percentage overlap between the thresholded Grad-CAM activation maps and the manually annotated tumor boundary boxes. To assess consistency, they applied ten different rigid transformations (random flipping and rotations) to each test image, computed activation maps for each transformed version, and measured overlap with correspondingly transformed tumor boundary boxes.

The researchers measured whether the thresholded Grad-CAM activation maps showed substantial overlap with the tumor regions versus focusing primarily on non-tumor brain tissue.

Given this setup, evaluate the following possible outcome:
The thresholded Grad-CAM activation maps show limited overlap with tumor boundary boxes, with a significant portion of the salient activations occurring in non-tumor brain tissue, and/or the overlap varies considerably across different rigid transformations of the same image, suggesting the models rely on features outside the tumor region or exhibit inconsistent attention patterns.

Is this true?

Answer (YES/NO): YES